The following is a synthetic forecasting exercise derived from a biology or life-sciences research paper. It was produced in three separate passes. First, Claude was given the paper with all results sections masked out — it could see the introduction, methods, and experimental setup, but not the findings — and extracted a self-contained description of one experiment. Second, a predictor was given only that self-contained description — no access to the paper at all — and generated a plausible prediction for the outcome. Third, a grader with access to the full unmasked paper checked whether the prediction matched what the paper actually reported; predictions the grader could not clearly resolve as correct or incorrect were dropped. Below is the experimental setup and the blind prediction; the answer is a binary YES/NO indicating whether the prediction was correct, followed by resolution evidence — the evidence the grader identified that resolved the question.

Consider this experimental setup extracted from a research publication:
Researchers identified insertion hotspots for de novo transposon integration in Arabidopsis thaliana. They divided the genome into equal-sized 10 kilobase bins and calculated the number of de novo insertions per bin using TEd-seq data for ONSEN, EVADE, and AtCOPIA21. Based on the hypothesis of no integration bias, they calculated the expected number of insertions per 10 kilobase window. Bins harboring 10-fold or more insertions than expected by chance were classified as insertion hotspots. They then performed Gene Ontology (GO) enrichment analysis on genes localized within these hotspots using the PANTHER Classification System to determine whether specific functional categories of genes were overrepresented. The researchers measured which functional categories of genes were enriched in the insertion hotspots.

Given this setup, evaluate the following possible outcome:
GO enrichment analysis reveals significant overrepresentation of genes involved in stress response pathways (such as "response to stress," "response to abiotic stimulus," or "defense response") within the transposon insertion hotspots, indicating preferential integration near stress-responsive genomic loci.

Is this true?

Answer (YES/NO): YES